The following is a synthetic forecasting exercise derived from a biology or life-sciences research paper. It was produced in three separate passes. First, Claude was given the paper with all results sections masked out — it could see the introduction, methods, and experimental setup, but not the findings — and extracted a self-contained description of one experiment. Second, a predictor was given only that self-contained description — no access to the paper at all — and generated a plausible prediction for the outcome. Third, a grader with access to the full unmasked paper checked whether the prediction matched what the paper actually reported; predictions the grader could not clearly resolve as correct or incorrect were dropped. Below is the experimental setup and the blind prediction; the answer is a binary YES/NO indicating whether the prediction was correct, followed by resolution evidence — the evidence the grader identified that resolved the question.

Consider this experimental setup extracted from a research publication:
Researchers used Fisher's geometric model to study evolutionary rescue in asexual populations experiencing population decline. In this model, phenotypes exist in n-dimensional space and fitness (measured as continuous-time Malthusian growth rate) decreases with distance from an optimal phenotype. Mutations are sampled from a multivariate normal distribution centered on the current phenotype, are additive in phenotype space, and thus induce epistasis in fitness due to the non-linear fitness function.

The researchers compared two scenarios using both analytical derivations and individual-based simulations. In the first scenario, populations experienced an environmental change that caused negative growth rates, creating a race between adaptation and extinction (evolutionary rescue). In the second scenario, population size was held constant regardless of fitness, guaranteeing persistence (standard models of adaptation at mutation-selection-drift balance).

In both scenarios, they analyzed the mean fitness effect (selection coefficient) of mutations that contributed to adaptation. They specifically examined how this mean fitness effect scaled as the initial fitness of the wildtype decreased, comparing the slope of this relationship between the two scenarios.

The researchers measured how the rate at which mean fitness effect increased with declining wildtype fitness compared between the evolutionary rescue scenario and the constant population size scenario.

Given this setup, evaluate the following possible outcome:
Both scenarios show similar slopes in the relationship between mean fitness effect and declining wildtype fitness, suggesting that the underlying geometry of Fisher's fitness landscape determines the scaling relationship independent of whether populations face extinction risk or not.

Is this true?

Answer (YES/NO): NO